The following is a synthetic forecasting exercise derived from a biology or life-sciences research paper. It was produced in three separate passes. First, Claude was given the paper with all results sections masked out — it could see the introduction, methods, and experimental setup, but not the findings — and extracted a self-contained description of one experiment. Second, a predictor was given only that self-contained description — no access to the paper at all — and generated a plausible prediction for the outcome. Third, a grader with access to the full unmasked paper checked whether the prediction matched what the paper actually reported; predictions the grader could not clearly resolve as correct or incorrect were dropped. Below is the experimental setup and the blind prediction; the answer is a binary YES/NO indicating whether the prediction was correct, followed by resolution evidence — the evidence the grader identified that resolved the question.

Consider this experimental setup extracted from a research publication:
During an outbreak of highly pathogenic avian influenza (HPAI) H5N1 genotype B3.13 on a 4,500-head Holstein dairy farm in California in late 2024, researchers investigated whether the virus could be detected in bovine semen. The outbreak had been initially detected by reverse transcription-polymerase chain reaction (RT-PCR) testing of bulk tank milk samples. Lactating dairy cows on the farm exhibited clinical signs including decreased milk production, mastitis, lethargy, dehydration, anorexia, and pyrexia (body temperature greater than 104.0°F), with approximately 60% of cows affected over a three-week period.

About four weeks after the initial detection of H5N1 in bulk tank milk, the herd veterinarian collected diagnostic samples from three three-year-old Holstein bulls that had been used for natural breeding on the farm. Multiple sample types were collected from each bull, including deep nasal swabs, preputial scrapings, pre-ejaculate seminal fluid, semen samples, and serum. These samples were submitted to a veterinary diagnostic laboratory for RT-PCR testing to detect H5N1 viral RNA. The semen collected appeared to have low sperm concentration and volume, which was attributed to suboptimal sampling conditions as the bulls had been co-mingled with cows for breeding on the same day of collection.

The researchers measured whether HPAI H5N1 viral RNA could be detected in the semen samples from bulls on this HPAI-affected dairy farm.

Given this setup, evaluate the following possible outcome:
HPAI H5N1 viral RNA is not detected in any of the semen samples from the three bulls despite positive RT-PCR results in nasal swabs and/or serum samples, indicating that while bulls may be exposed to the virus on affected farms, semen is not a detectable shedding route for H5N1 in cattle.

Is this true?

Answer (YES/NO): NO